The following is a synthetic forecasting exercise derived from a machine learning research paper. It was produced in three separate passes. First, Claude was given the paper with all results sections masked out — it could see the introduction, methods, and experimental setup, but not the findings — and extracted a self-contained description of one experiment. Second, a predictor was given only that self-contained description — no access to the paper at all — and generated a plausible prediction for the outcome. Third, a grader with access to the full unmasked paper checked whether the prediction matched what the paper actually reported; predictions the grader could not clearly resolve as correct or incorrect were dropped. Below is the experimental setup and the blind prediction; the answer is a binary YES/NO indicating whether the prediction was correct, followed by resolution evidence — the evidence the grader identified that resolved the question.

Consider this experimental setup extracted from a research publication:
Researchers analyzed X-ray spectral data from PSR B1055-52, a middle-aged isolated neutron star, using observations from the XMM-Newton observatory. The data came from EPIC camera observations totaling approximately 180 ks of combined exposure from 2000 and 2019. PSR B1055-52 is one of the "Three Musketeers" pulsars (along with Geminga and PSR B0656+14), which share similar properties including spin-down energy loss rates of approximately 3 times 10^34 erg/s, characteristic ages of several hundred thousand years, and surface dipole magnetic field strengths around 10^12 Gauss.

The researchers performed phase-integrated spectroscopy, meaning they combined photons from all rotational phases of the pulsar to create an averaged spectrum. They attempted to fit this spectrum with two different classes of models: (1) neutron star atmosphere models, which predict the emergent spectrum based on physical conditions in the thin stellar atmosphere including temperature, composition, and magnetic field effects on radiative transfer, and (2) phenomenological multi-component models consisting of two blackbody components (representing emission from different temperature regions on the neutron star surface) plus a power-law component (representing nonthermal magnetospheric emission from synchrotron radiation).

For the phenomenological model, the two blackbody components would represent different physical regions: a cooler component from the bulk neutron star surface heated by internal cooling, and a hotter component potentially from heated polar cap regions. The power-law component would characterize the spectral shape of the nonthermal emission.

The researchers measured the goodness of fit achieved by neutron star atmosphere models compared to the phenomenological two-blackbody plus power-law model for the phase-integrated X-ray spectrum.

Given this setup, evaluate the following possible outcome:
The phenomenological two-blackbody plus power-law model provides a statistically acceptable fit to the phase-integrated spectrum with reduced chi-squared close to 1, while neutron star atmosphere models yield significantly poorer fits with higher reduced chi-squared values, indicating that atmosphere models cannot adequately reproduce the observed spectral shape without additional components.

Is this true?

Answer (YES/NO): YES